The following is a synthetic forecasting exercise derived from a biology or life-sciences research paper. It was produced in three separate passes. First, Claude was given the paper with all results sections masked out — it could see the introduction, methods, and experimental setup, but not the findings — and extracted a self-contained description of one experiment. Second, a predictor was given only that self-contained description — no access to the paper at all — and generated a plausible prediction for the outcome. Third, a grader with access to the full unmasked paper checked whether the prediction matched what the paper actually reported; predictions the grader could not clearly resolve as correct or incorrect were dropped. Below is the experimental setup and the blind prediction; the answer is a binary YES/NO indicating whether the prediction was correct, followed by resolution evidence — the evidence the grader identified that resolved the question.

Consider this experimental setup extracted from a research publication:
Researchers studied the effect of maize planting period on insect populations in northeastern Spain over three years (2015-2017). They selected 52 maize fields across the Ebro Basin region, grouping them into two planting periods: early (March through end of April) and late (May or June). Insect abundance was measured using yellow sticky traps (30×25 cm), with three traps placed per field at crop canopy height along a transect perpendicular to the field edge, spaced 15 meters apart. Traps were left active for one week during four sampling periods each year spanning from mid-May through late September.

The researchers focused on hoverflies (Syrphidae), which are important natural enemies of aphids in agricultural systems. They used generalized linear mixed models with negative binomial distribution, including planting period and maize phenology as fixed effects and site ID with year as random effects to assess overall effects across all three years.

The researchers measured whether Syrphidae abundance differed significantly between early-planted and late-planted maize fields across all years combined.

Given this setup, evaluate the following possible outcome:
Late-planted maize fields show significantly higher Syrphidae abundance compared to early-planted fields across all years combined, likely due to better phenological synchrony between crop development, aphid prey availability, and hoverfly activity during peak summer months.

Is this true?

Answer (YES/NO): YES